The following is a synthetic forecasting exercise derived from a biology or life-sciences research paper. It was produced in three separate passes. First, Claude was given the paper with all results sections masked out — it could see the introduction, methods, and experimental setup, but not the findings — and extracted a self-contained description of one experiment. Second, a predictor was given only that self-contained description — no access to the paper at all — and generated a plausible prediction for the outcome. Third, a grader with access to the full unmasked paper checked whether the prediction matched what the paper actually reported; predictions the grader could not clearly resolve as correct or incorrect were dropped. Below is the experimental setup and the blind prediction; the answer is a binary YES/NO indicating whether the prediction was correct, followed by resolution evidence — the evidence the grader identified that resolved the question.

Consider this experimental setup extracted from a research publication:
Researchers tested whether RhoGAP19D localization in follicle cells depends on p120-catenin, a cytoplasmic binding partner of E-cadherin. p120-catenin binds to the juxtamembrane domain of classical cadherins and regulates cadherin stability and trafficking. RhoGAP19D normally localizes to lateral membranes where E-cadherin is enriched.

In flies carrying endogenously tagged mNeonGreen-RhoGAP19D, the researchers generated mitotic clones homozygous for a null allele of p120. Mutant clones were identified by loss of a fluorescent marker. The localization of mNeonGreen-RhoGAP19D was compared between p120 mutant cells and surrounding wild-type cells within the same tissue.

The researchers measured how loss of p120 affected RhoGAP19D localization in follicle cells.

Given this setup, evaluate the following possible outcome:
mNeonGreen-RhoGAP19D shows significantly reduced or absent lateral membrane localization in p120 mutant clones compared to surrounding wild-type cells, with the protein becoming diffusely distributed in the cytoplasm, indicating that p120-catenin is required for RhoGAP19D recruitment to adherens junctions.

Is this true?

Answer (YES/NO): NO